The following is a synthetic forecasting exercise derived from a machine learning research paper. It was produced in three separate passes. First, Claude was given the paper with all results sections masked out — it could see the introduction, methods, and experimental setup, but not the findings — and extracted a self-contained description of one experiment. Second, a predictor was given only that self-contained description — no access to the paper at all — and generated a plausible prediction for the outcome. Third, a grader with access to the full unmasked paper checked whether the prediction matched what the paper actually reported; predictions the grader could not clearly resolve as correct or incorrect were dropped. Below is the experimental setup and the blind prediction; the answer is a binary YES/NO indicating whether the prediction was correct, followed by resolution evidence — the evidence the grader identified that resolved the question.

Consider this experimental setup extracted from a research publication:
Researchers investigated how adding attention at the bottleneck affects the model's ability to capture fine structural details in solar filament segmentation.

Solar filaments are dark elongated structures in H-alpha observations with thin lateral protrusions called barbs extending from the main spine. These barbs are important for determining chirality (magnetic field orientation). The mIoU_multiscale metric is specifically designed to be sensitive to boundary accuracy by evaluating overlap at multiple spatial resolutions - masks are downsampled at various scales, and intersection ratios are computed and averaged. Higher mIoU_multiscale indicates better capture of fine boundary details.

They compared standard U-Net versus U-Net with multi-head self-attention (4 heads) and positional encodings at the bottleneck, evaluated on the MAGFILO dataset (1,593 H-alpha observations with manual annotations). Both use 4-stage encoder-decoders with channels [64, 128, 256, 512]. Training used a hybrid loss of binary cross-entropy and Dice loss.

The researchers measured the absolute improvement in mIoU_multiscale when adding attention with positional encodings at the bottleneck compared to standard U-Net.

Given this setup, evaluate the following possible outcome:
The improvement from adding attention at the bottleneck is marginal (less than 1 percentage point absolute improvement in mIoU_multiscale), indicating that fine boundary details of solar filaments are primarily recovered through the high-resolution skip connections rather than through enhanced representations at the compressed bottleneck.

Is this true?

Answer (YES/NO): NO